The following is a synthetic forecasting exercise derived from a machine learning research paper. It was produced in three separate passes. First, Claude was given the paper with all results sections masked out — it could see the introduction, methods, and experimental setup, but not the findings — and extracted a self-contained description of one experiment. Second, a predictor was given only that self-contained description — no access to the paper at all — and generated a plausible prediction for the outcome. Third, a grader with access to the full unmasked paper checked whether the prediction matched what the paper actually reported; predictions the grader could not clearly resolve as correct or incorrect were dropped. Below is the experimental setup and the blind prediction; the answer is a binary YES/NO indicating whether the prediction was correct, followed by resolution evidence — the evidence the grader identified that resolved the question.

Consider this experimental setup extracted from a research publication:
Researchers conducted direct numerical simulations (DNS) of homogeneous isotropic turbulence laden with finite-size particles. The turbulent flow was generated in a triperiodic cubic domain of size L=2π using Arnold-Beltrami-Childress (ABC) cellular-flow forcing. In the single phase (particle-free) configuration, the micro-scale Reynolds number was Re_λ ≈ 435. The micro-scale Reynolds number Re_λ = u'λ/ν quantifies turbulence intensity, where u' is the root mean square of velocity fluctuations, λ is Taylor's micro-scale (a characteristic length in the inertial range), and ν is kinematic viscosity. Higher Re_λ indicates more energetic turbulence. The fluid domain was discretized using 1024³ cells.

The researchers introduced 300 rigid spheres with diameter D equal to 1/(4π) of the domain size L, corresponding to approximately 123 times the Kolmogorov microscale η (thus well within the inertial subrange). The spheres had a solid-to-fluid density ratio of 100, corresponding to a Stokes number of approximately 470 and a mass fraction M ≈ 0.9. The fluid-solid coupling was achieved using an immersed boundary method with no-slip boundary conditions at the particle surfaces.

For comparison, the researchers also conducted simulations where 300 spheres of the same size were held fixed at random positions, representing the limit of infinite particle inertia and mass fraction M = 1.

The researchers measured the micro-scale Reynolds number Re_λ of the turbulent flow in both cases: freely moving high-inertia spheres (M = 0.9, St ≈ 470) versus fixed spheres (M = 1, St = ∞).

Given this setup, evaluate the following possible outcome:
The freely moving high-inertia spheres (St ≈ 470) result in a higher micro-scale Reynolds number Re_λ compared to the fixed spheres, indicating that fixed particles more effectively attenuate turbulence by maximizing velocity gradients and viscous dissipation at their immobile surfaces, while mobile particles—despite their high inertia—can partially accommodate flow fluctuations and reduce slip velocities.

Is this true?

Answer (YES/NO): YES